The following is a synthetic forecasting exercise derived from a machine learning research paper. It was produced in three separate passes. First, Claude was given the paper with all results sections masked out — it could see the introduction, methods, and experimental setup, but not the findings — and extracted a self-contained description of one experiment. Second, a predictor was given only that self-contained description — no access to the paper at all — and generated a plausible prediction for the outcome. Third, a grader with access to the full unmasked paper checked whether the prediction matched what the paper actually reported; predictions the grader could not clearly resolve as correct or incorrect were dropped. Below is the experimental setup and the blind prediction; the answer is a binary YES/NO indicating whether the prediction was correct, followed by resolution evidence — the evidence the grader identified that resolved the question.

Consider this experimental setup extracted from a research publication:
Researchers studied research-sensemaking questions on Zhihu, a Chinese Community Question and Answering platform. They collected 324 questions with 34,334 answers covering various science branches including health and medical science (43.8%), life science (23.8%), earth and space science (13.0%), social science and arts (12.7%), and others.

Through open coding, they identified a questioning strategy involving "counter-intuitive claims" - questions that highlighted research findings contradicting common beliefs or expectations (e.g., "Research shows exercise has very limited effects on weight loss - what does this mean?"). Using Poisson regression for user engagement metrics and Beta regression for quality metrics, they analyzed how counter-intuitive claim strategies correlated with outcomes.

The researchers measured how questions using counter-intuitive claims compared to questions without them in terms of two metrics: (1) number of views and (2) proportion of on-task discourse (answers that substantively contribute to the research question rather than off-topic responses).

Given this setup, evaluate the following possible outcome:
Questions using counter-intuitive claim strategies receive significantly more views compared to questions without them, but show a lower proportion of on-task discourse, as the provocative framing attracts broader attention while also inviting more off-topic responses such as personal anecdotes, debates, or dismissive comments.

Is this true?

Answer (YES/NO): NO